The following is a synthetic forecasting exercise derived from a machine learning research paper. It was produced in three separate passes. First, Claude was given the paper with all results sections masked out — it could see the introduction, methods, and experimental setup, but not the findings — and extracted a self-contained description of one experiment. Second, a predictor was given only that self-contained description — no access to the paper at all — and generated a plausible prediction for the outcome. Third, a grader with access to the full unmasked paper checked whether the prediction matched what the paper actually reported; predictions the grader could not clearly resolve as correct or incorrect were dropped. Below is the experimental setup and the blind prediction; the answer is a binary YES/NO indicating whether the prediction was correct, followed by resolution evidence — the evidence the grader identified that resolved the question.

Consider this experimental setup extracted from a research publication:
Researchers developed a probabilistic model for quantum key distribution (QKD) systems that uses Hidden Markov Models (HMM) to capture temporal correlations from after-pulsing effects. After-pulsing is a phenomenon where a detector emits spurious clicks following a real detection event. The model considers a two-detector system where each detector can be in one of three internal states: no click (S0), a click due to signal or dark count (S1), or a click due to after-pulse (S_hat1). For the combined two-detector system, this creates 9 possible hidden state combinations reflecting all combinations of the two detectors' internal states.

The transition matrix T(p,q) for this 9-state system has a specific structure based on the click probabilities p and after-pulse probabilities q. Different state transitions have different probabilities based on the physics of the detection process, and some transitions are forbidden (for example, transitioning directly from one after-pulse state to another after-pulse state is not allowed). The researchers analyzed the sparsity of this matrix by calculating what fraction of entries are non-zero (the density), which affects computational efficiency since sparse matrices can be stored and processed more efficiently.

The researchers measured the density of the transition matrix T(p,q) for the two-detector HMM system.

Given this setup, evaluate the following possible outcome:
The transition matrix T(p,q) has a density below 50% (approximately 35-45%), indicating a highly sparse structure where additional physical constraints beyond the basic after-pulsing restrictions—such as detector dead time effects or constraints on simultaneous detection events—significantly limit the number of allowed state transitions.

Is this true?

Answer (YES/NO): NO